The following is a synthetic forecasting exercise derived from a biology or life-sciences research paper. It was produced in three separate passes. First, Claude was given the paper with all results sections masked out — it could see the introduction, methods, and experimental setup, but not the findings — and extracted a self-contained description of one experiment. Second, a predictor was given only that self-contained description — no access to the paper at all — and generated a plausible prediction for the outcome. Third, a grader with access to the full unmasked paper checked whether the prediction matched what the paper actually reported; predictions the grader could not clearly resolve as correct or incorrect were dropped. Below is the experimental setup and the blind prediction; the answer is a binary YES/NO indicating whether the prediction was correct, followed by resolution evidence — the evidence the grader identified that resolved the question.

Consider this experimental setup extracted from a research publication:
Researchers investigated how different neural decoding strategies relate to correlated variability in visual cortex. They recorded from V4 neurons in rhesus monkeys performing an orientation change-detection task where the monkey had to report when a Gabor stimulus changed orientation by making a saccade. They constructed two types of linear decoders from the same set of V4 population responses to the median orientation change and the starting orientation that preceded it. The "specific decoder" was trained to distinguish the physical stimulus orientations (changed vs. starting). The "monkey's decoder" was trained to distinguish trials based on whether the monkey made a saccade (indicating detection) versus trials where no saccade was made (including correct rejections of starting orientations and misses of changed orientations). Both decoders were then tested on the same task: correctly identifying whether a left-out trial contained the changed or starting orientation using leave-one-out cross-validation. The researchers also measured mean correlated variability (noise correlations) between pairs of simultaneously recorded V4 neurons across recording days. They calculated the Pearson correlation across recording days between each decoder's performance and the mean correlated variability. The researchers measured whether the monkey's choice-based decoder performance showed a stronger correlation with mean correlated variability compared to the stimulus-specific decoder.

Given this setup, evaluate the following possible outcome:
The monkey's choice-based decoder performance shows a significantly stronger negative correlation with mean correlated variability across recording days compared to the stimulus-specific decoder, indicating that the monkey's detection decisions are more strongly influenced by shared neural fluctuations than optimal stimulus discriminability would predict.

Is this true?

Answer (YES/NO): YES